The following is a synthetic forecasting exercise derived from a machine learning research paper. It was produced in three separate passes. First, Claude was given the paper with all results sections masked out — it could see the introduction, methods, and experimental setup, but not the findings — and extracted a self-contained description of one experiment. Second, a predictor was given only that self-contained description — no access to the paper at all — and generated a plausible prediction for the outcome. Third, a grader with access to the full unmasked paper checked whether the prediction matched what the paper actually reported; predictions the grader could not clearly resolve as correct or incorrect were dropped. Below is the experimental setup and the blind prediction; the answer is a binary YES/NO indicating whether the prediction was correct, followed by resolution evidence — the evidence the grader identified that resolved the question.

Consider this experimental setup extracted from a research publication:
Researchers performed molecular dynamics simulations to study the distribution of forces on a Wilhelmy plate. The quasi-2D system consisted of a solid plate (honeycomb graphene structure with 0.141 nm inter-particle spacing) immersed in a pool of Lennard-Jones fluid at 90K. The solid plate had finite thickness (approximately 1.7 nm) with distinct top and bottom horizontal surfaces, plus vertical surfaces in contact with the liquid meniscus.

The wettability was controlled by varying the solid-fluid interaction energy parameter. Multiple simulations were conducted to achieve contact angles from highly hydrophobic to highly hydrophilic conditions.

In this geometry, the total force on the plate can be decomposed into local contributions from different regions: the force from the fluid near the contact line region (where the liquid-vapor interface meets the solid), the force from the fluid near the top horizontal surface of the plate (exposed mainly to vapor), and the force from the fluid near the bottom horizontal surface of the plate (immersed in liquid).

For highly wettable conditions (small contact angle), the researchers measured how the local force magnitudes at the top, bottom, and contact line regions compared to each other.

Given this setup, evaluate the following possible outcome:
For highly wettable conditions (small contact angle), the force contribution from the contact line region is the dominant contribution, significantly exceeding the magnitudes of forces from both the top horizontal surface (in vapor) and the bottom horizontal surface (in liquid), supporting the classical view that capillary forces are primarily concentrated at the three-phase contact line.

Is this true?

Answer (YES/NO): NO